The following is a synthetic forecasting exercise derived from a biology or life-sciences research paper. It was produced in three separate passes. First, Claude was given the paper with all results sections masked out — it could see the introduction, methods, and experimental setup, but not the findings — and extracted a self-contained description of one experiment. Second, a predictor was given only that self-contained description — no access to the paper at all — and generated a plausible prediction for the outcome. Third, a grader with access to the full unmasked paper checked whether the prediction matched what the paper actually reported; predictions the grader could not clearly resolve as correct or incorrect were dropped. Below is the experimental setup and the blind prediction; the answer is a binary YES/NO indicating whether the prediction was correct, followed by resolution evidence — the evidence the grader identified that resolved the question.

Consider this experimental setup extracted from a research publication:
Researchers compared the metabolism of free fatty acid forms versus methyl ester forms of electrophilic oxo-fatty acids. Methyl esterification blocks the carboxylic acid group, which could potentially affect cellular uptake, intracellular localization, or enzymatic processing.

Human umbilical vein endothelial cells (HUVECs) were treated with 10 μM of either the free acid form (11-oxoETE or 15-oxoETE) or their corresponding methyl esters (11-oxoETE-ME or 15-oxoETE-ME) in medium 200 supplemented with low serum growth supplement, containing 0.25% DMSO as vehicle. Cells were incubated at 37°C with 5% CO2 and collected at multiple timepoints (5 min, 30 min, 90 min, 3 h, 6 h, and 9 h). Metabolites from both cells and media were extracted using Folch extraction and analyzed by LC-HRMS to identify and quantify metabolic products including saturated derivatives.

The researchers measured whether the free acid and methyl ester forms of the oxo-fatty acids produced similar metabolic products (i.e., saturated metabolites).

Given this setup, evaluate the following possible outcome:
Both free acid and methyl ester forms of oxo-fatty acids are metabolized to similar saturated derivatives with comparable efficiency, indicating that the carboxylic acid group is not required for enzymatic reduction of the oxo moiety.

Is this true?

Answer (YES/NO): NO